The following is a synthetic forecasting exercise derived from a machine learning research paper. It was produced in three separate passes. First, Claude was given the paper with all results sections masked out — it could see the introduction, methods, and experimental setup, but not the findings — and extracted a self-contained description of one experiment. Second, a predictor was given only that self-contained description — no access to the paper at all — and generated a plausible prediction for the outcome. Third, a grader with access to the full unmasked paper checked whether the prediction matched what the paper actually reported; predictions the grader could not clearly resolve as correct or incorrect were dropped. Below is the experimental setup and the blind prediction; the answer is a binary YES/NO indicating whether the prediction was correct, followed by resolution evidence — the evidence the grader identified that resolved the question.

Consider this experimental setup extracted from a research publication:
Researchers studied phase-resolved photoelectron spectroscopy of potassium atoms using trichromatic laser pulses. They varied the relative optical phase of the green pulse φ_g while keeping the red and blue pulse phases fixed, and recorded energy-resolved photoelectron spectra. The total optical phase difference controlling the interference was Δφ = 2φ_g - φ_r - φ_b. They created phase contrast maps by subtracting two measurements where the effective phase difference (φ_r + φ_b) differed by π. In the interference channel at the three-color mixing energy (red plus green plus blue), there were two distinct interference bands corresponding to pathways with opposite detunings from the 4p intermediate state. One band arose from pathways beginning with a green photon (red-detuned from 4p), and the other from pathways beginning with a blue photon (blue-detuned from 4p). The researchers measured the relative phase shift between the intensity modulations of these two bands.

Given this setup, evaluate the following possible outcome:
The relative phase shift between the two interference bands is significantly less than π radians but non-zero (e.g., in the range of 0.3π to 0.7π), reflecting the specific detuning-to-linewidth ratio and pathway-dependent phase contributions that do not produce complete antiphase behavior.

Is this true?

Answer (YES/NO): NO